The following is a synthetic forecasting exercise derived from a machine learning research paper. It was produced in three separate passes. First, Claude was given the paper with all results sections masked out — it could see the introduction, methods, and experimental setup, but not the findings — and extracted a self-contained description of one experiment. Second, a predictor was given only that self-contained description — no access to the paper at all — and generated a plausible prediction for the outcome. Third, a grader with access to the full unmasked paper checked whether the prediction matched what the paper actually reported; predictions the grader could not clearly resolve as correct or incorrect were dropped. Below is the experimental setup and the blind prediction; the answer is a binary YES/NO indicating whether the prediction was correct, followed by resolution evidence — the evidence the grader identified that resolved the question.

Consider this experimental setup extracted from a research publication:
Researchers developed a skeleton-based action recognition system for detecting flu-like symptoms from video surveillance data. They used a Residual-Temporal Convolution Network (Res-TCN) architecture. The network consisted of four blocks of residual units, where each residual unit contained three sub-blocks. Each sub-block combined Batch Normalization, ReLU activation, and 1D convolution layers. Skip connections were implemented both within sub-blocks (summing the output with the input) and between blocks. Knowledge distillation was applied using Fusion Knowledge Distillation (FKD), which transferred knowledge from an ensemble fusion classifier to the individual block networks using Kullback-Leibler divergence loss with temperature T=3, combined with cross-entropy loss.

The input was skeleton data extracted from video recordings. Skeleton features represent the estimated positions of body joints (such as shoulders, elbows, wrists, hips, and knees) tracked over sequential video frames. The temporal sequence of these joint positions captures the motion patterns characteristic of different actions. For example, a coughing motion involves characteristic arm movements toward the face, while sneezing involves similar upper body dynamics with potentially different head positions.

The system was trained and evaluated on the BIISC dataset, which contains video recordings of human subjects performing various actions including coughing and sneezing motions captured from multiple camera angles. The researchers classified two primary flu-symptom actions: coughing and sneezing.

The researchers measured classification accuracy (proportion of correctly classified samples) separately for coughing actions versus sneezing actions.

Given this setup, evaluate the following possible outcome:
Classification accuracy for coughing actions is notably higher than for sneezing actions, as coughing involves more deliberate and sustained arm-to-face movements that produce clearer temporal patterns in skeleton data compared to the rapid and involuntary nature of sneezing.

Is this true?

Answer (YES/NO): NO